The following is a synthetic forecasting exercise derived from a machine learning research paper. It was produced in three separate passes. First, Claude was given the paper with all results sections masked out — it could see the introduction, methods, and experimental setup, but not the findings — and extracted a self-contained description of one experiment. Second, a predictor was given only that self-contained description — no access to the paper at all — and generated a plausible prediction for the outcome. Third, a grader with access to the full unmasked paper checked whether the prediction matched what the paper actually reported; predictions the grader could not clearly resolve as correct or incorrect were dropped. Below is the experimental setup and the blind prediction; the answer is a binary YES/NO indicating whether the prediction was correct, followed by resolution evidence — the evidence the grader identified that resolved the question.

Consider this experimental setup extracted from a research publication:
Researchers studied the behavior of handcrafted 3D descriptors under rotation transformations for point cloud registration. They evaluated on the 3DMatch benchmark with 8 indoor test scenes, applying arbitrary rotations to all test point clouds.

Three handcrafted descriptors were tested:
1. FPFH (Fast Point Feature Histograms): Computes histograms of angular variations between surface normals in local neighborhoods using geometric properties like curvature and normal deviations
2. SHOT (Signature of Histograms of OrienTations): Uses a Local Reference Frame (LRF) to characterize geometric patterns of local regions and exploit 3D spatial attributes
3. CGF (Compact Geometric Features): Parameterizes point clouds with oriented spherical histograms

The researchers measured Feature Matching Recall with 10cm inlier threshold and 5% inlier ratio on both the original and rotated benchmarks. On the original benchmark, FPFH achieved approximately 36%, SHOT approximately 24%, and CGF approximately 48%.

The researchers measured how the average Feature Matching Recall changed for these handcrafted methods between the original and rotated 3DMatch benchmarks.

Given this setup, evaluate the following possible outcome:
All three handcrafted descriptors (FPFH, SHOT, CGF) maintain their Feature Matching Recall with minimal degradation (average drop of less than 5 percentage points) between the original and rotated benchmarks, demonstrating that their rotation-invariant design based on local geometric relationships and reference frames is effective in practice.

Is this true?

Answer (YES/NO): YES